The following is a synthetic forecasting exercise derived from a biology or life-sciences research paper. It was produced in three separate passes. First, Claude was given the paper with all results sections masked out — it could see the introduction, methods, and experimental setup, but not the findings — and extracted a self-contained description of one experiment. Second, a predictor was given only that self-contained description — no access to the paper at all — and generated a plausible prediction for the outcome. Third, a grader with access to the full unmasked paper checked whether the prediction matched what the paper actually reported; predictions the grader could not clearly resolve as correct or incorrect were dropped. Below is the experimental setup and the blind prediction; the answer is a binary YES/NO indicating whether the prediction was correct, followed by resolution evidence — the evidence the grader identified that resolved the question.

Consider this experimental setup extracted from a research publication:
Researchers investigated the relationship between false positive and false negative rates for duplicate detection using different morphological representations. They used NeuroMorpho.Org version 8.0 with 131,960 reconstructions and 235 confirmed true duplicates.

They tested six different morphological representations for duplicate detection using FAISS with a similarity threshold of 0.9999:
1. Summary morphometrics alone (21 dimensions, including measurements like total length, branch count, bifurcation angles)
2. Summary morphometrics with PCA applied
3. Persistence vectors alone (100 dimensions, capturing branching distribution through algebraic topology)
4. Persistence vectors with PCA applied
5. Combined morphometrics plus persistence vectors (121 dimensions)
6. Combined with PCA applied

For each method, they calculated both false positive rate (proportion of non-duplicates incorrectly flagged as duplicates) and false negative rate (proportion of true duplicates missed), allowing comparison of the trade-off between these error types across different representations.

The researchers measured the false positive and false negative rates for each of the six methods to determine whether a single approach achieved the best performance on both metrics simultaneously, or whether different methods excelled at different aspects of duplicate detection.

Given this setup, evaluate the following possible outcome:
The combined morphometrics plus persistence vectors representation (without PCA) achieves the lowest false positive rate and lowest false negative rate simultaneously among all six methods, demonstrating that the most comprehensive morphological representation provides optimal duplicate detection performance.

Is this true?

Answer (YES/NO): NO